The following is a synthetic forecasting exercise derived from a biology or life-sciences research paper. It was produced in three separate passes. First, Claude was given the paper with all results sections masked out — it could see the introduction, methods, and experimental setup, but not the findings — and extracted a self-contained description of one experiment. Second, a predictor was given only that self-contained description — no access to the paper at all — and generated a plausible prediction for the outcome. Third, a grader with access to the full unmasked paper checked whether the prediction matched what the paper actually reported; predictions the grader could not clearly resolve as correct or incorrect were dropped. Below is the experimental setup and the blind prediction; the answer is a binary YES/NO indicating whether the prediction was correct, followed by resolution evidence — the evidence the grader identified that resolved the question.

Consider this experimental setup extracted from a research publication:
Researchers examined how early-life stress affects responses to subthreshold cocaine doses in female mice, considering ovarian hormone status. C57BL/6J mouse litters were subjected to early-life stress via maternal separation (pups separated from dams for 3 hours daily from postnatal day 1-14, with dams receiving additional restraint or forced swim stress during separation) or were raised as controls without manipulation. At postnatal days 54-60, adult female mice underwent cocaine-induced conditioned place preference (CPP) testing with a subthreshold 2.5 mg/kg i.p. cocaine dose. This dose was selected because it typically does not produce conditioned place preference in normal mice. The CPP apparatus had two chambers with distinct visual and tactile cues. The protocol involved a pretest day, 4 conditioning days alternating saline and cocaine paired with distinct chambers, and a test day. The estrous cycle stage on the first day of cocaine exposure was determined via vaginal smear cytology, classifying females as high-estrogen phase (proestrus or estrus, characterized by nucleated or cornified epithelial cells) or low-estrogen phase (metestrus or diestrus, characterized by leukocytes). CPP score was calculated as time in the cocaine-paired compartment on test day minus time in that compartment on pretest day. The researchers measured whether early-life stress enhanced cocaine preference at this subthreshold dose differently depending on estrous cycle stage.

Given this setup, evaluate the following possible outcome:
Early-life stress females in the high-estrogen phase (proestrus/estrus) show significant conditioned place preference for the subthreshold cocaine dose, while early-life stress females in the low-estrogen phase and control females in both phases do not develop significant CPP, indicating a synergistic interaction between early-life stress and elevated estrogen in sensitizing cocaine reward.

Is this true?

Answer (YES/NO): NO